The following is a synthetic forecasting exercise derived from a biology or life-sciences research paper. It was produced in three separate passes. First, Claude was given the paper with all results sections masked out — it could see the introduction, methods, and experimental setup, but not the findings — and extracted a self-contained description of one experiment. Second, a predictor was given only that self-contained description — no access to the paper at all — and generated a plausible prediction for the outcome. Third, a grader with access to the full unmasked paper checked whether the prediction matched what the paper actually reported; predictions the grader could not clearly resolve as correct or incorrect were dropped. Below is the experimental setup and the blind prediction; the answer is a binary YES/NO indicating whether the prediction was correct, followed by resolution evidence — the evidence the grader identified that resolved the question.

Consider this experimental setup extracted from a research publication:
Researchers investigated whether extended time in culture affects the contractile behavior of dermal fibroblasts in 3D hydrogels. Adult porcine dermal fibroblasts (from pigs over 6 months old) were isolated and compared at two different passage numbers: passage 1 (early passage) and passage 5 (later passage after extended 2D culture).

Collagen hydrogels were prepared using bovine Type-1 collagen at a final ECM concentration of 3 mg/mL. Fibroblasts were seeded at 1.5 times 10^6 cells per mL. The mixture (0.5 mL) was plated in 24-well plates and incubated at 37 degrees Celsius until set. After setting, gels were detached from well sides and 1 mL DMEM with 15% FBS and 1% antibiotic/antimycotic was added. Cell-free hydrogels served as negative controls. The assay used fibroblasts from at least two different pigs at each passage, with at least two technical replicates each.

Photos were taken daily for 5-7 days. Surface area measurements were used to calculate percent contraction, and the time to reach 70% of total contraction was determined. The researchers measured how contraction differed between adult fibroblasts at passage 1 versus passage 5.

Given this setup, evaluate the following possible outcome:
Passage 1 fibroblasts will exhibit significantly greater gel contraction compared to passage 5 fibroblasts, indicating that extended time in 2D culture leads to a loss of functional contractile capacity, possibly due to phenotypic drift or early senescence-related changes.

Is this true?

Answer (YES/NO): NO